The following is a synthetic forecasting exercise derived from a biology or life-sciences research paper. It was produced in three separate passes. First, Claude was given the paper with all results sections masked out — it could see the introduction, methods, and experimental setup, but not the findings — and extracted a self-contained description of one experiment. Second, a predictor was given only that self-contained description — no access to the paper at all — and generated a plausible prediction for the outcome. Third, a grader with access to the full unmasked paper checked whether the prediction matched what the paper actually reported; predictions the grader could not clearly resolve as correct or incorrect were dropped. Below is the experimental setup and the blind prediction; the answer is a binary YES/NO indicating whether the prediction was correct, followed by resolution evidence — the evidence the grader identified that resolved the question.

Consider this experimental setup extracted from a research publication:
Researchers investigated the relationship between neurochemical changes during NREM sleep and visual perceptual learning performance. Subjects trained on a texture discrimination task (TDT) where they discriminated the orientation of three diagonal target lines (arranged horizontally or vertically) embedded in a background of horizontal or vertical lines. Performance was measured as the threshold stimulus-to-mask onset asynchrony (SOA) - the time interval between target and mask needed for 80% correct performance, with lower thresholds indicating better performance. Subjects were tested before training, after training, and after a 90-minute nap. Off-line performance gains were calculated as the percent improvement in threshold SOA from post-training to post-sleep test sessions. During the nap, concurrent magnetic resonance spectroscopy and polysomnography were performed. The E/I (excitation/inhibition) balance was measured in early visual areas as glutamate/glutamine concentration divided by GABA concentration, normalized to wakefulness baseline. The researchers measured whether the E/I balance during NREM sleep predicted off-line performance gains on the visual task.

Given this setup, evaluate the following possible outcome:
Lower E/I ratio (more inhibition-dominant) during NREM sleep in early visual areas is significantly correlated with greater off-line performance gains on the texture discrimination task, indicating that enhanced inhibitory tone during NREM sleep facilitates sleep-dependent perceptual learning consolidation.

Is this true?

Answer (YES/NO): NO